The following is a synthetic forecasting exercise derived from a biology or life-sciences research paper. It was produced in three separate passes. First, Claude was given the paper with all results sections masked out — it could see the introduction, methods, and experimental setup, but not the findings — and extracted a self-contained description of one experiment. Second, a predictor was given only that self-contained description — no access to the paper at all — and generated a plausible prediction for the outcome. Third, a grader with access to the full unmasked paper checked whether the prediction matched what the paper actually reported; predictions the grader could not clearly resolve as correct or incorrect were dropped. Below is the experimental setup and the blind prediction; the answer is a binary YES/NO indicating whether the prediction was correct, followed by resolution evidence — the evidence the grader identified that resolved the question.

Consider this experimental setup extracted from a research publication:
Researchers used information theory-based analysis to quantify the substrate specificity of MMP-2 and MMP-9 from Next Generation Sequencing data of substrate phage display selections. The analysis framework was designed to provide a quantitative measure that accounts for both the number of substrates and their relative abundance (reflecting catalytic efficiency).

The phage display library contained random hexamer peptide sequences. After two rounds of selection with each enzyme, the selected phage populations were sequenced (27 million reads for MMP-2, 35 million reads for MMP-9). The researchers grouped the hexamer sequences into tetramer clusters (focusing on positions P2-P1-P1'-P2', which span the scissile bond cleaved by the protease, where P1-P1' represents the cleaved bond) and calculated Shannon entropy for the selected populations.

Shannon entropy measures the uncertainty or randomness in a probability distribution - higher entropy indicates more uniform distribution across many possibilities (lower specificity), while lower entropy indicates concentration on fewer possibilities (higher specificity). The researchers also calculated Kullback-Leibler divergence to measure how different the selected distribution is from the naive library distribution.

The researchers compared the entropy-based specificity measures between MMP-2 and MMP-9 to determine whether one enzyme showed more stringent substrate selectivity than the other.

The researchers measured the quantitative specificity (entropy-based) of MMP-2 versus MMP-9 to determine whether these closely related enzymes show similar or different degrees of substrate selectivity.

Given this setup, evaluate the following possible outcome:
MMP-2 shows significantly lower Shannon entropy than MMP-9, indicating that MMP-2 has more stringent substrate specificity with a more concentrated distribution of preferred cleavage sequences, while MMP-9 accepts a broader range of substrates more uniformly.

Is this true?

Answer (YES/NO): NO